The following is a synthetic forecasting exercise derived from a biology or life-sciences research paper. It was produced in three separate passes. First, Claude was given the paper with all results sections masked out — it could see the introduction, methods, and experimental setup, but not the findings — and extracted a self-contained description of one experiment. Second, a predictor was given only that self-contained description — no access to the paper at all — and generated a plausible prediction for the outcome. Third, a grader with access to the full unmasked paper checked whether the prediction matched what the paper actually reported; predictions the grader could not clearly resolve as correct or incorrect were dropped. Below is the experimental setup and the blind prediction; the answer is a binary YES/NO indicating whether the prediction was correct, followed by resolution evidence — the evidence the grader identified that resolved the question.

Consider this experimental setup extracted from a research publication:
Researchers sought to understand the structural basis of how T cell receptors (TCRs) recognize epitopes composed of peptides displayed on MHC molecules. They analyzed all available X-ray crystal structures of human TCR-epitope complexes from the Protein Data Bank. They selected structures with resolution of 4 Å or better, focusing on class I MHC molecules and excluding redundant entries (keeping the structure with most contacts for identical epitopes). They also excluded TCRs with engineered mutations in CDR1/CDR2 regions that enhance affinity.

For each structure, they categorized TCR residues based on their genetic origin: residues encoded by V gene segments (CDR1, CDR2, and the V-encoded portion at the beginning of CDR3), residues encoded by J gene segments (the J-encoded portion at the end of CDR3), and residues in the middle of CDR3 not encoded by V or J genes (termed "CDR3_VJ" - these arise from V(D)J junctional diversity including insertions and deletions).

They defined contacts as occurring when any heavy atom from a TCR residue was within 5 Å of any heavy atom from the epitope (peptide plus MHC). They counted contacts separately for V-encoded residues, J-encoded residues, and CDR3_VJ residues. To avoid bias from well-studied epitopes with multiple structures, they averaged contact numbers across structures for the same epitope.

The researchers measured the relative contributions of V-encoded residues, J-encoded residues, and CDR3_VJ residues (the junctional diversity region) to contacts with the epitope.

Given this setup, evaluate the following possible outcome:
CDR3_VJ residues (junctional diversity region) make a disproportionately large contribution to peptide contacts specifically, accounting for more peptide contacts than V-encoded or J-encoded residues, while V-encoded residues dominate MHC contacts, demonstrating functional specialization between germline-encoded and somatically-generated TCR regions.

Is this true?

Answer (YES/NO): NO